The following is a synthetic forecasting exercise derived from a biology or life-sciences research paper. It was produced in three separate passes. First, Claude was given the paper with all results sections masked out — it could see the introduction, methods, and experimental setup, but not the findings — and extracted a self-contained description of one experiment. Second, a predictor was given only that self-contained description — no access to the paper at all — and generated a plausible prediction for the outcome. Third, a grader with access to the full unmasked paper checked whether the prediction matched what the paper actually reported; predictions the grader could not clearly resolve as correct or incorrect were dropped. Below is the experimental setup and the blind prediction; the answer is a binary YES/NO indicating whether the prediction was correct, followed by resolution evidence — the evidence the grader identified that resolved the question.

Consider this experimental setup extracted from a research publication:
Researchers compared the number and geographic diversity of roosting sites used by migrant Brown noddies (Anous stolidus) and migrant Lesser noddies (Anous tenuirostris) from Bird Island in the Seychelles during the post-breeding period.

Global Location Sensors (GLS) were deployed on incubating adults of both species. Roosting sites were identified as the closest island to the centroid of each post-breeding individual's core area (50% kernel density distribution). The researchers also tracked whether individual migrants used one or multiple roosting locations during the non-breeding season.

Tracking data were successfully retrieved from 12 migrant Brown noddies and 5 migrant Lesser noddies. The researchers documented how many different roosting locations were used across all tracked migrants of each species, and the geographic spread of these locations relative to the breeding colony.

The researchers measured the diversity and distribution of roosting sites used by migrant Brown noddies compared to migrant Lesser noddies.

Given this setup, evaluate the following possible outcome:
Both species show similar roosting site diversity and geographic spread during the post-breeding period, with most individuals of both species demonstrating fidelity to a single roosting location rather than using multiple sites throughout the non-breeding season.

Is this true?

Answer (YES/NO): YES